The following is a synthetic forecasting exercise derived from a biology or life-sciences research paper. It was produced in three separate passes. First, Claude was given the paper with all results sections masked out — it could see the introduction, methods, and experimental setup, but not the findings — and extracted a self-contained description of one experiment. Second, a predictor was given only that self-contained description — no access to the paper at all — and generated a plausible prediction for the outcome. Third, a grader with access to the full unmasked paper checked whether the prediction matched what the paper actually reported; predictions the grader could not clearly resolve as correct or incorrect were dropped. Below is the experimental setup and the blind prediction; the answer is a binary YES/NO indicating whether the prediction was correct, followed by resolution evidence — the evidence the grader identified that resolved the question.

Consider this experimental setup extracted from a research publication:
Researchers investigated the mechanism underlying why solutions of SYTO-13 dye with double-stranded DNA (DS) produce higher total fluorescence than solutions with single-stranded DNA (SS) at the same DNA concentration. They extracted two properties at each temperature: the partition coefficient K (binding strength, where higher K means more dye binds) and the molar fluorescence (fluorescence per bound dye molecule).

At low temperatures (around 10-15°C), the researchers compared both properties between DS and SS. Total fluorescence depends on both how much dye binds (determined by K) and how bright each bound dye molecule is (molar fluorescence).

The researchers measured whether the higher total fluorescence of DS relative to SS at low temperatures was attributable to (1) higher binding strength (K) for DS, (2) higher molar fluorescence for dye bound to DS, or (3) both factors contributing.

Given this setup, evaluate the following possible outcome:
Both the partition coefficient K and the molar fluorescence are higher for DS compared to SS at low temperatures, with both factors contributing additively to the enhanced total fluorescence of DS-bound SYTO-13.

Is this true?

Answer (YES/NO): YES